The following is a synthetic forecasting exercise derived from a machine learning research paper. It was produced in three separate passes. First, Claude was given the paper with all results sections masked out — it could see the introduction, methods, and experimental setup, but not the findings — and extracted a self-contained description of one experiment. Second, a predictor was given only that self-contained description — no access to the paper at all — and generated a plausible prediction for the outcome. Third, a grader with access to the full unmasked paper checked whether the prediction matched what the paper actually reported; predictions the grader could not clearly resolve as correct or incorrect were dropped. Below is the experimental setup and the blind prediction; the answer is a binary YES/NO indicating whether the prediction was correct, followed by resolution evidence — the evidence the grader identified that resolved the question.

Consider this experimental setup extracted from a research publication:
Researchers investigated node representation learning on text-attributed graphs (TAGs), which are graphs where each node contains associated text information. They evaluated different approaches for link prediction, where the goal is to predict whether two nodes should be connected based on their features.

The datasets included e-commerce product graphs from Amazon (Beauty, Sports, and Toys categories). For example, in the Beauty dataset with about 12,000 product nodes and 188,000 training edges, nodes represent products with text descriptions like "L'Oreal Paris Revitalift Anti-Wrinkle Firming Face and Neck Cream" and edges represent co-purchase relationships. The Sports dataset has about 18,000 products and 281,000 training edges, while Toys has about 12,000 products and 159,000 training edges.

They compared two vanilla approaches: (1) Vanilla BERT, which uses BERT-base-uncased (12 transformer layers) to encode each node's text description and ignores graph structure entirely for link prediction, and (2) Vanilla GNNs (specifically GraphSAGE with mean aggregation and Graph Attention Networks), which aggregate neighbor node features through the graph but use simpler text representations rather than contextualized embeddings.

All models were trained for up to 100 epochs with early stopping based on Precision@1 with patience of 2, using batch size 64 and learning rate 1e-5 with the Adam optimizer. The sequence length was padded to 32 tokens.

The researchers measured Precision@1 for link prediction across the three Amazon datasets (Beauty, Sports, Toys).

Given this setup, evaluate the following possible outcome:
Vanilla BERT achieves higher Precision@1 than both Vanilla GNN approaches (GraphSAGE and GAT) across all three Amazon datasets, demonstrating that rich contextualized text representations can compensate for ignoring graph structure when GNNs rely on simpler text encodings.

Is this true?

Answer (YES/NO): YES